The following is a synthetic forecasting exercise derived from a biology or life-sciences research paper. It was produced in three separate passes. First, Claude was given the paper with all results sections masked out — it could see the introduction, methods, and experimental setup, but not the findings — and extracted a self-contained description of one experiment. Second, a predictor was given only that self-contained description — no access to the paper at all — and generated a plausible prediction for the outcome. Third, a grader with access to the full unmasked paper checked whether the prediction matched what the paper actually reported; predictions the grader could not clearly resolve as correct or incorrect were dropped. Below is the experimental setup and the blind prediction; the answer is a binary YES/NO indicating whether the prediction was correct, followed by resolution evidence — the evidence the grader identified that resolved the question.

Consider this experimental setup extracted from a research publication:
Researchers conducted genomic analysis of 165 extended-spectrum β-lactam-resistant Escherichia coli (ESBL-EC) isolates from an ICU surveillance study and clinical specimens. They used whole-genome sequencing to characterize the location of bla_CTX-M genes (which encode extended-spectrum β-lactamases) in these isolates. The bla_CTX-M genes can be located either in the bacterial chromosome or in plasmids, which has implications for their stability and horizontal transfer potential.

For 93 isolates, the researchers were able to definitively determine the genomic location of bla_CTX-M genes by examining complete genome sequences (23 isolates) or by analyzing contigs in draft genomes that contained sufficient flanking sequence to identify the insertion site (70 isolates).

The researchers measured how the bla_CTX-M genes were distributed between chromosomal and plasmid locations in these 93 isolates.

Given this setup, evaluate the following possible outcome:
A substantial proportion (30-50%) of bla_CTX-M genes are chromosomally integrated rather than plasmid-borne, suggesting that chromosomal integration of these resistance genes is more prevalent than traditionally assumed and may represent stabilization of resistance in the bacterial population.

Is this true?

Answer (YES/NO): YES